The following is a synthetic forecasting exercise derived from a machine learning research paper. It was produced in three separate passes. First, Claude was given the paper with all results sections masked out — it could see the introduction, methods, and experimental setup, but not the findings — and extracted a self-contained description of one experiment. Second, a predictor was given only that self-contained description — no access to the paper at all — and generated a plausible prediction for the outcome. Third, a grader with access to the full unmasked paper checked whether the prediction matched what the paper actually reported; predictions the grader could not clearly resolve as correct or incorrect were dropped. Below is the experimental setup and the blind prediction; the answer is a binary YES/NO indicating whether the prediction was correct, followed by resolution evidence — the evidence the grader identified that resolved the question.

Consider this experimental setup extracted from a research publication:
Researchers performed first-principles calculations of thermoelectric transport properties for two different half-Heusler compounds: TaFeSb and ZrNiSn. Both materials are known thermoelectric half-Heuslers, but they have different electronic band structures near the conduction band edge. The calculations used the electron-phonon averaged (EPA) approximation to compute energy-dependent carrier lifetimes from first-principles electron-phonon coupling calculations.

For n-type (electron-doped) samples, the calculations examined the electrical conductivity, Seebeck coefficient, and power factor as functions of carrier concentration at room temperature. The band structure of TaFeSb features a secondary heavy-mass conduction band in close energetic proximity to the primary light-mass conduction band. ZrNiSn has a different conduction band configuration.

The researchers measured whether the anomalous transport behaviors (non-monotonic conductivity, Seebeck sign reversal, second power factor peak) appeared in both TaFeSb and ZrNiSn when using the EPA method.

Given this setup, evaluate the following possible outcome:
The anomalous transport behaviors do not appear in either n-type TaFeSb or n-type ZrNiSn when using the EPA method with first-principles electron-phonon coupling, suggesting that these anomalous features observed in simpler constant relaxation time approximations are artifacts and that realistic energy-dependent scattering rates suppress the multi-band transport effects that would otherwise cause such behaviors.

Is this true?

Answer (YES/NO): NO